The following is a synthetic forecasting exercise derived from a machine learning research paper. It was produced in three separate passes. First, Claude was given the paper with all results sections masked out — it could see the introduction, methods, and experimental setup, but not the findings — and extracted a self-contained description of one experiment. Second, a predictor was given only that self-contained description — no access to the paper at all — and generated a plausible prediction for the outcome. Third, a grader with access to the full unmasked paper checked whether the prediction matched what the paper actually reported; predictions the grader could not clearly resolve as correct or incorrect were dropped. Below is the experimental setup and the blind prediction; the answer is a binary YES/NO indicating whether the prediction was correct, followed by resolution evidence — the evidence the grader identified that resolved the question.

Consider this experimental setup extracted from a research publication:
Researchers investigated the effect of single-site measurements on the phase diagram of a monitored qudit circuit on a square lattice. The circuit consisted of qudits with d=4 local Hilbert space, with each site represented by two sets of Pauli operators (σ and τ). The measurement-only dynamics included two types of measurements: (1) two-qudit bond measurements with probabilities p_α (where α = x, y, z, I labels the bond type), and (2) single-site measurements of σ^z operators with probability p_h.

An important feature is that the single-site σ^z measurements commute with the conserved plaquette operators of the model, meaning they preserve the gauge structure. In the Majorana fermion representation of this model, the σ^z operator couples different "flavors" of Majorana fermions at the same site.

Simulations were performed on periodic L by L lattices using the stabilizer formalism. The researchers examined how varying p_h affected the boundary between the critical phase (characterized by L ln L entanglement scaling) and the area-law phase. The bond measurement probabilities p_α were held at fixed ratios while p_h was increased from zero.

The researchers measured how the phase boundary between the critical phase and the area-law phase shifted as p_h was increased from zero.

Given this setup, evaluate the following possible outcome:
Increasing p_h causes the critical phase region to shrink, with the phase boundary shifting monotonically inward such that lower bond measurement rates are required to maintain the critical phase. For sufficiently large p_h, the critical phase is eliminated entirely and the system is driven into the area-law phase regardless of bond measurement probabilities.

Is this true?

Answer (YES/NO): NO